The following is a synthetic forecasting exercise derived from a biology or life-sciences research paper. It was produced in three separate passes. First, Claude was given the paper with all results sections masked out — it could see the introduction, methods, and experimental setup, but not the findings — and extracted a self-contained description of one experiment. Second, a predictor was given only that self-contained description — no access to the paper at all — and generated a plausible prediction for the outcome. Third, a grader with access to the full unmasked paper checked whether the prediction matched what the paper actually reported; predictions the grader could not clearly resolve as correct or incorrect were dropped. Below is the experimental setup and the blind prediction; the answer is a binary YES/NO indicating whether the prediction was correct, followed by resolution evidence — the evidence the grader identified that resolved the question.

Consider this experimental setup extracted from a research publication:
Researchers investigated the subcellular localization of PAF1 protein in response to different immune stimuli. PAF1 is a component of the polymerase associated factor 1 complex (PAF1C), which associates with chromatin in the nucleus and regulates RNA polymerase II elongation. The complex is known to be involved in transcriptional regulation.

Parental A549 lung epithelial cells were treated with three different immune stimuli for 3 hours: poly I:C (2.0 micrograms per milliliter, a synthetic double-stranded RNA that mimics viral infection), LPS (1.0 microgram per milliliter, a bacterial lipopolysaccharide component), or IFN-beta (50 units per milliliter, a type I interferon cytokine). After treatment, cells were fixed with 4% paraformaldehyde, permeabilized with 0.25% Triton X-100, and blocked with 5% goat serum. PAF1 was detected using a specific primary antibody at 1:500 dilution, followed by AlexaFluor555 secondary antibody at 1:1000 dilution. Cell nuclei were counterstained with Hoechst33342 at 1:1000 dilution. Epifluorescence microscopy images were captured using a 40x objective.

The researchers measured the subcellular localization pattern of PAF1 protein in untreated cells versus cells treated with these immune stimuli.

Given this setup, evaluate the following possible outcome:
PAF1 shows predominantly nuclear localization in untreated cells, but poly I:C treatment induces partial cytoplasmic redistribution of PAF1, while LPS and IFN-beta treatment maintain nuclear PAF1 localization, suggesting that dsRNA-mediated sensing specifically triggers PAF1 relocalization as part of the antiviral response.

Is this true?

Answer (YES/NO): NO